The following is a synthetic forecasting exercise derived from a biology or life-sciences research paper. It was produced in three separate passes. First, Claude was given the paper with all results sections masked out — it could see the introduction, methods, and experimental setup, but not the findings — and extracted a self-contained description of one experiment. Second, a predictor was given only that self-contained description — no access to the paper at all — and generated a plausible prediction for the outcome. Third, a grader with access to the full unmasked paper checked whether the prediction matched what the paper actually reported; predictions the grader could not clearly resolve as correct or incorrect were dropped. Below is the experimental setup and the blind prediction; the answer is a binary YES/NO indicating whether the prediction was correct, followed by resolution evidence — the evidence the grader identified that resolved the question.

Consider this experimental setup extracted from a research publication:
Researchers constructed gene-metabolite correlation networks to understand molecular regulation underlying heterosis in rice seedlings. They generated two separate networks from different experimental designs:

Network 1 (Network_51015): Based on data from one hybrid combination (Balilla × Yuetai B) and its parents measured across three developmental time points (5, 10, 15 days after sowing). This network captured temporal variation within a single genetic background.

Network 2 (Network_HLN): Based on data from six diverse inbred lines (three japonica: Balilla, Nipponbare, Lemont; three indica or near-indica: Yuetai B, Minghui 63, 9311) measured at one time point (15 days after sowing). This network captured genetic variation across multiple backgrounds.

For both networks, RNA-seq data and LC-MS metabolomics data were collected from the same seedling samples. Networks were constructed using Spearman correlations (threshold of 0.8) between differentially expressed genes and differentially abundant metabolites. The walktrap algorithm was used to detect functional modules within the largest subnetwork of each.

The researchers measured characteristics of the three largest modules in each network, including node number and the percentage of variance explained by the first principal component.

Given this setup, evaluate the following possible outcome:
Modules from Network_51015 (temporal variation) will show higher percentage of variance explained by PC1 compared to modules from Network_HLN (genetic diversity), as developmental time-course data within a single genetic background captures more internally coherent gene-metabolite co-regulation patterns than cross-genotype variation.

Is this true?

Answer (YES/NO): NO